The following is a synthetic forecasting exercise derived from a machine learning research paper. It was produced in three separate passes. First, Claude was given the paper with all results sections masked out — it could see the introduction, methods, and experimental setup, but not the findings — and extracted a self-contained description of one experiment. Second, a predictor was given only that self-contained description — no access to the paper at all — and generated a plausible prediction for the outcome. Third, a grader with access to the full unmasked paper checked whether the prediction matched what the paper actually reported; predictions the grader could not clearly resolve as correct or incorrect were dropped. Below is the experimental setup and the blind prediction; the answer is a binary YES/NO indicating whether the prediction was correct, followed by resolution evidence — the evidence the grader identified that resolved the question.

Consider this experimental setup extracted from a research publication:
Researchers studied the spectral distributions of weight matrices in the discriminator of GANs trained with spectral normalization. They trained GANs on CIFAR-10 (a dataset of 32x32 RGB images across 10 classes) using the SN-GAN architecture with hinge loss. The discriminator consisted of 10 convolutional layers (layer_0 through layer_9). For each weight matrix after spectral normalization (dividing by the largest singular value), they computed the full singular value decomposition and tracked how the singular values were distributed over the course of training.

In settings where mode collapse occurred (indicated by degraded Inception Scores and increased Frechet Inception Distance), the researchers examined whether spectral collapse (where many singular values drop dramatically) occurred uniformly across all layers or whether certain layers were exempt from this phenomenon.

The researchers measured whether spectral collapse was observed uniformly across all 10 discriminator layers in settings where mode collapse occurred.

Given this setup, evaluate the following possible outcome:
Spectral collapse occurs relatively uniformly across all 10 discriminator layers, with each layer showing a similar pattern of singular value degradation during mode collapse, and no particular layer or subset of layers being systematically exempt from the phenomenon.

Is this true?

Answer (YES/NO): NO